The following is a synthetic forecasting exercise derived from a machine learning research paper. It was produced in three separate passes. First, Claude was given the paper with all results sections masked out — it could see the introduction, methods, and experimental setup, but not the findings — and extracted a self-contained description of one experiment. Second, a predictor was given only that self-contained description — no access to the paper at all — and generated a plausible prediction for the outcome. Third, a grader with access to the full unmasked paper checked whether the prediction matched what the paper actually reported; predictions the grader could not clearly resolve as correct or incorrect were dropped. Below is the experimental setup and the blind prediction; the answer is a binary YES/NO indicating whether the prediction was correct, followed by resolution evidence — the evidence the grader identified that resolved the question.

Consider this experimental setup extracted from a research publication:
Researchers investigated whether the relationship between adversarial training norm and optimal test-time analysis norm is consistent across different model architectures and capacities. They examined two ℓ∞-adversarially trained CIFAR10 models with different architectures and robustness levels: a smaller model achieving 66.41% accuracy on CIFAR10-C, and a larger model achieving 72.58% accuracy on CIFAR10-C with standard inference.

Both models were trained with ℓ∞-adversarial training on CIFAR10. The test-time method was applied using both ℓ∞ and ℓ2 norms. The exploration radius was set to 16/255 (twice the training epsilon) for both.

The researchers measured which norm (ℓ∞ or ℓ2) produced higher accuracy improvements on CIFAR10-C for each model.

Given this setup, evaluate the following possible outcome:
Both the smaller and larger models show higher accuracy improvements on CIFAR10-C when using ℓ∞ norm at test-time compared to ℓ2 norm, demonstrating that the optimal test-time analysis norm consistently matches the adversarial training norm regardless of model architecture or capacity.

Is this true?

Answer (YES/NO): YES